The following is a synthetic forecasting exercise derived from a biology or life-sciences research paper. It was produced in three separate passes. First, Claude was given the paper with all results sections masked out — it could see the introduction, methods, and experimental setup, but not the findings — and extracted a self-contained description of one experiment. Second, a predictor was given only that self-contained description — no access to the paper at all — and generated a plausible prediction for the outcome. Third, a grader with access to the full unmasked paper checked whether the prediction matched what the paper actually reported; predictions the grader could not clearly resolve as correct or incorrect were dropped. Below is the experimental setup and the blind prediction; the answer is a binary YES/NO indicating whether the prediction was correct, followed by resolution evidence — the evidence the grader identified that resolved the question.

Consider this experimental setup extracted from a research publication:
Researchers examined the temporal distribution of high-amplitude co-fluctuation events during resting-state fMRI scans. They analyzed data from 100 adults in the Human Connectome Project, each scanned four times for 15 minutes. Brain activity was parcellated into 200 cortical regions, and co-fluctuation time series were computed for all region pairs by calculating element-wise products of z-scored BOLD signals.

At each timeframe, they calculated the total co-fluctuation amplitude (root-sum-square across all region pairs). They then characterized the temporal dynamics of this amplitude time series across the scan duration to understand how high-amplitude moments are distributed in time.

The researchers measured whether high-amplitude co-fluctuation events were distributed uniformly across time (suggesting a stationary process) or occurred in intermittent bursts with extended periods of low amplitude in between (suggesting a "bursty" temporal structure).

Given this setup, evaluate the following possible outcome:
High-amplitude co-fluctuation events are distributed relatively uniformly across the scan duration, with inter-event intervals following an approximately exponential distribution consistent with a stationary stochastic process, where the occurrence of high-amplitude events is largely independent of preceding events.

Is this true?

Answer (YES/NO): NO